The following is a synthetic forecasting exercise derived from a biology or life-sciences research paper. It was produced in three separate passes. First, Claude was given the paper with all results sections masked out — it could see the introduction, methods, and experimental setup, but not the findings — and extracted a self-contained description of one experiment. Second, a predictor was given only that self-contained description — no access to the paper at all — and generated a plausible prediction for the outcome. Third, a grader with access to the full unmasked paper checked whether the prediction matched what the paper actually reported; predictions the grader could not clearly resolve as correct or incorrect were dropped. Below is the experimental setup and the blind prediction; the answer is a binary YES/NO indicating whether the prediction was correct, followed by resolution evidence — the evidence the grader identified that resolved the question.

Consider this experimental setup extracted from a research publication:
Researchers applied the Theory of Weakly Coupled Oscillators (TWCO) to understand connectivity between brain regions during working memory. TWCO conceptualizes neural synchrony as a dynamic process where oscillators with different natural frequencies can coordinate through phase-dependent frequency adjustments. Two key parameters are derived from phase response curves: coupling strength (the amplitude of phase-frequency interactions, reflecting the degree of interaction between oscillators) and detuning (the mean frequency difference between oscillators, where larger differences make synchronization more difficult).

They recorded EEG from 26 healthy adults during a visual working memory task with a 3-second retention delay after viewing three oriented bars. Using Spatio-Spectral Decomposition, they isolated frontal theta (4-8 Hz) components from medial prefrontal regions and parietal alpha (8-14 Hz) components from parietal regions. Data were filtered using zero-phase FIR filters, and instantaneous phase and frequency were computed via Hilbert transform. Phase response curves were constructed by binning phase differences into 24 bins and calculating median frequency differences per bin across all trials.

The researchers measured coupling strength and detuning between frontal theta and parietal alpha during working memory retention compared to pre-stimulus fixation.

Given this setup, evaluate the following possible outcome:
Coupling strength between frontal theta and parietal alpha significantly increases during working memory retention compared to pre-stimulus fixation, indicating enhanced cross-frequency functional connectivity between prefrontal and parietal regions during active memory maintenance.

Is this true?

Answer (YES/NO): NO